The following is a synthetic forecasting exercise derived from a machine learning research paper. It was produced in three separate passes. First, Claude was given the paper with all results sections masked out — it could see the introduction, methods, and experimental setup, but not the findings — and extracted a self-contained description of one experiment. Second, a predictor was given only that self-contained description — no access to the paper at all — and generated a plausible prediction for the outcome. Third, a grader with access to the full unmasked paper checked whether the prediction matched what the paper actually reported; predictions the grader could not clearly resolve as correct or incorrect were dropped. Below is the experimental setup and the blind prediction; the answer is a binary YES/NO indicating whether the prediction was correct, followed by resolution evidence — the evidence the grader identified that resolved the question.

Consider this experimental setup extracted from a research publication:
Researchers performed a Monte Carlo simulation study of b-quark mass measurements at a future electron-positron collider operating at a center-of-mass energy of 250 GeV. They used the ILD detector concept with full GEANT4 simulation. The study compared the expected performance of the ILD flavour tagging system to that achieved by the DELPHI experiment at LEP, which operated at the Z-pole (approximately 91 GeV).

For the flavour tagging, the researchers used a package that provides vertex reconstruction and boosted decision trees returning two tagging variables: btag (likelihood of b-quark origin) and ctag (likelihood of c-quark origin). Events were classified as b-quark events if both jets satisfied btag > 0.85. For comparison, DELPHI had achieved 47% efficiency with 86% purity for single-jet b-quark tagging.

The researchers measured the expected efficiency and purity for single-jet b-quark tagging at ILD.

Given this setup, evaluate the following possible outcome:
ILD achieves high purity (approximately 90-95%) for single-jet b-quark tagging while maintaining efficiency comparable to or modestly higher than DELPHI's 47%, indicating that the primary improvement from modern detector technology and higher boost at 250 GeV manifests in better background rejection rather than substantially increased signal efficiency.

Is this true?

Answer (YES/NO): NO